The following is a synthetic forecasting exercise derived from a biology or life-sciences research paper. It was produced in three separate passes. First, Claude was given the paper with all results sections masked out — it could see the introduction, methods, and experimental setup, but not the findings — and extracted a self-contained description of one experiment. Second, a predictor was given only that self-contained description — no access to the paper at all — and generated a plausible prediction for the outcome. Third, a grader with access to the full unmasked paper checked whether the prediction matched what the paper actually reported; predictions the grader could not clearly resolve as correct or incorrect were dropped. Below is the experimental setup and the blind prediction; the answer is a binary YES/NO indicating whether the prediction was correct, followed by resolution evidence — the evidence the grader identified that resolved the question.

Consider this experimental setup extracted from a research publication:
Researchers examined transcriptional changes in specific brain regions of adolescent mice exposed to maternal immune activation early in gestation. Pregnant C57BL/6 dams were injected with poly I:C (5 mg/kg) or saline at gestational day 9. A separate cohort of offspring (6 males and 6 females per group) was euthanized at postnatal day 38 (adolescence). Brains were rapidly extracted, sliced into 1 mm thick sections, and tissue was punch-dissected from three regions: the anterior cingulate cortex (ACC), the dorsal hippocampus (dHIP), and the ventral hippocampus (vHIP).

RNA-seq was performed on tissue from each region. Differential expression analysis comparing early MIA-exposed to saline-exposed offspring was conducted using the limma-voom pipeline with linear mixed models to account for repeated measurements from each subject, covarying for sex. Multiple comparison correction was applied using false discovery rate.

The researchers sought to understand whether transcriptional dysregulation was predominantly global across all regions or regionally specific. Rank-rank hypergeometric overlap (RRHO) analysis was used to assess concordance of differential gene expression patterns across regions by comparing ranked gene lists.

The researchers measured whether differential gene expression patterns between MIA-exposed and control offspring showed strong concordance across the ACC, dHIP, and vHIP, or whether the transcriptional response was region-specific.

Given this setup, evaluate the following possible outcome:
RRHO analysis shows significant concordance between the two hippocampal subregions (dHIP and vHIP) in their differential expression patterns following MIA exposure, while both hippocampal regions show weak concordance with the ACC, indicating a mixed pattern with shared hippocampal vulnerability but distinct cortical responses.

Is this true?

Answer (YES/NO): NO